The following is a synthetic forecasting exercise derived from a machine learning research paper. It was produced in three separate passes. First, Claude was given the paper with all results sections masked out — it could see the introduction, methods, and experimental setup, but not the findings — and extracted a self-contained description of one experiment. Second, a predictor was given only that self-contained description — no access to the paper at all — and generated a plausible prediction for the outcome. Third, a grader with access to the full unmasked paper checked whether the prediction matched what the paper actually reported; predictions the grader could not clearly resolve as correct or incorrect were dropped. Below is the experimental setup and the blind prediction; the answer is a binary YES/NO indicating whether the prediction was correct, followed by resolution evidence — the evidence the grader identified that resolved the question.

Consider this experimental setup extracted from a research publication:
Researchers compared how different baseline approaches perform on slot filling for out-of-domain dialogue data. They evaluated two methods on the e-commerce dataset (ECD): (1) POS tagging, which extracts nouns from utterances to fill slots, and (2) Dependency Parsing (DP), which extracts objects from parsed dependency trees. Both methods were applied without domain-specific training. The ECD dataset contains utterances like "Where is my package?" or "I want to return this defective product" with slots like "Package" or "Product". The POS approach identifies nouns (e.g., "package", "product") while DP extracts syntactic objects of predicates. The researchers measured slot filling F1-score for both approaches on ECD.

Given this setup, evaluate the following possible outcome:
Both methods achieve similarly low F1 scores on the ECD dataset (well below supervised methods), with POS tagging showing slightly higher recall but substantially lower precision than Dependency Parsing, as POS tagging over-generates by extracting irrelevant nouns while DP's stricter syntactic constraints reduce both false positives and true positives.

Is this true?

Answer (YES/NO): NO